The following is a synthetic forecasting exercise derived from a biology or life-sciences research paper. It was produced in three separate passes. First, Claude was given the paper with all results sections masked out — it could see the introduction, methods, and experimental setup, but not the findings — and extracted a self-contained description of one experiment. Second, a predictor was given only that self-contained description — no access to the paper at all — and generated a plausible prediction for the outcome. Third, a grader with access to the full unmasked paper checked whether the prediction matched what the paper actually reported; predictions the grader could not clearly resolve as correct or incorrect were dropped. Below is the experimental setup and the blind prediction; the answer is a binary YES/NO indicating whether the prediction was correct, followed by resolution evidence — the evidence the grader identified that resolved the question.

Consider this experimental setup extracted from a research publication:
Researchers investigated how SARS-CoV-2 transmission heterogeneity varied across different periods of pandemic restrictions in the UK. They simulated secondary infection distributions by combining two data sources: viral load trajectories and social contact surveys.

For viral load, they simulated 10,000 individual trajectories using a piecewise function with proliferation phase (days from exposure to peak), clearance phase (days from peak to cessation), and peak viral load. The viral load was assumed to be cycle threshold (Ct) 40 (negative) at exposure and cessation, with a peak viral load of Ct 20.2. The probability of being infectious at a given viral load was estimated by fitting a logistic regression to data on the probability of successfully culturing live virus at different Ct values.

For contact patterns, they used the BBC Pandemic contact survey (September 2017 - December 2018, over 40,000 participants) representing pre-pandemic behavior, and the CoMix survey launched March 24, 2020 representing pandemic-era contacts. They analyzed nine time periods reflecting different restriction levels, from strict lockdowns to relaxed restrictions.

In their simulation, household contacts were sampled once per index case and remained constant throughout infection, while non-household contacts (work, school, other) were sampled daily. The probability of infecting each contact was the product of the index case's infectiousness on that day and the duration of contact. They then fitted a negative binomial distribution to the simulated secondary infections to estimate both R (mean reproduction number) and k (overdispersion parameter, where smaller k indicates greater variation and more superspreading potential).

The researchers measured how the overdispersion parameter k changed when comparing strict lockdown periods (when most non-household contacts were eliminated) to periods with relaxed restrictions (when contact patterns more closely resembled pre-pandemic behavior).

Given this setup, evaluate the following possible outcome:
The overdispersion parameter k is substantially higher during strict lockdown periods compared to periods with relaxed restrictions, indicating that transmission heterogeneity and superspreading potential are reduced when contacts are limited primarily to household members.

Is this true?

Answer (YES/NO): YES